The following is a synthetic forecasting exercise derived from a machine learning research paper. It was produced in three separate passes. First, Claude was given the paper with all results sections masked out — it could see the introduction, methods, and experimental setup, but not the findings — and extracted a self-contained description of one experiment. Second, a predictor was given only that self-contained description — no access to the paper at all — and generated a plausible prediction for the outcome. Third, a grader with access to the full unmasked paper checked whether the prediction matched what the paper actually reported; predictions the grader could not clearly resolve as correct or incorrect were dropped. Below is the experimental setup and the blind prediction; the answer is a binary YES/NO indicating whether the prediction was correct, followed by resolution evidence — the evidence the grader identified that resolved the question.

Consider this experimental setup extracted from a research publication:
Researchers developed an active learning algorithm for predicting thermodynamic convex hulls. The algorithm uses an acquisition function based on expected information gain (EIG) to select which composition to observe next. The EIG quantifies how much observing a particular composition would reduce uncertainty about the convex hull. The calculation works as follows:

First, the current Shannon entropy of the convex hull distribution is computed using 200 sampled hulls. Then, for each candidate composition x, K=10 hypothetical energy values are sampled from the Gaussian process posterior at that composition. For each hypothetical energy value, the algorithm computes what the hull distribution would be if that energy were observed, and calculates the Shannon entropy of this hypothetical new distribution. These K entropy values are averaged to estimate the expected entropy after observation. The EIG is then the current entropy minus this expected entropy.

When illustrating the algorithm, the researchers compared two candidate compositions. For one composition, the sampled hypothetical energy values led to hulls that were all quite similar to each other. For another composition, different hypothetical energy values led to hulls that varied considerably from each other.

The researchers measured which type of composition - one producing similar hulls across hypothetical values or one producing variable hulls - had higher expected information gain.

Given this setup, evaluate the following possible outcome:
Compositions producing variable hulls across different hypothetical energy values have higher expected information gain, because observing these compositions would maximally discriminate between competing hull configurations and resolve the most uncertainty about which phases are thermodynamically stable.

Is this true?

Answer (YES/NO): NO